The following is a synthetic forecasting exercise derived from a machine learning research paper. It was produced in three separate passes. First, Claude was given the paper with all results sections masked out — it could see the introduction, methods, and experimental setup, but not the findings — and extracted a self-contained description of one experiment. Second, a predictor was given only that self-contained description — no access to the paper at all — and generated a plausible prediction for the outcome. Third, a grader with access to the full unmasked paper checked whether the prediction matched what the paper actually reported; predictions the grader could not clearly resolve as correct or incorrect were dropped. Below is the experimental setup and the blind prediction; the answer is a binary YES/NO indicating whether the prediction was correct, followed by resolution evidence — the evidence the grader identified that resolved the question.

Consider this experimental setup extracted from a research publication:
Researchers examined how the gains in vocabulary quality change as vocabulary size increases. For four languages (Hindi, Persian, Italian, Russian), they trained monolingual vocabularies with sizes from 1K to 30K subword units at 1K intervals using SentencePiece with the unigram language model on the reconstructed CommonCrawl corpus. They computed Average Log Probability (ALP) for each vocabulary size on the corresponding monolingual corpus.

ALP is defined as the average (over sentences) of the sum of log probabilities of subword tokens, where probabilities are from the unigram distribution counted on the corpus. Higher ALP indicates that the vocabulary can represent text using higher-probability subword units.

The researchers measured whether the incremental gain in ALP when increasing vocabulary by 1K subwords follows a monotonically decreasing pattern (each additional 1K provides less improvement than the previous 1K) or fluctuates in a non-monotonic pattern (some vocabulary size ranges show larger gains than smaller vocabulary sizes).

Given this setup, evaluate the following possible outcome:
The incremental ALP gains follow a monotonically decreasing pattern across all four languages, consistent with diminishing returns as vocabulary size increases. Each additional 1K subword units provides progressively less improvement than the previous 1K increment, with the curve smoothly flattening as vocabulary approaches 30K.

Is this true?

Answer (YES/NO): YES